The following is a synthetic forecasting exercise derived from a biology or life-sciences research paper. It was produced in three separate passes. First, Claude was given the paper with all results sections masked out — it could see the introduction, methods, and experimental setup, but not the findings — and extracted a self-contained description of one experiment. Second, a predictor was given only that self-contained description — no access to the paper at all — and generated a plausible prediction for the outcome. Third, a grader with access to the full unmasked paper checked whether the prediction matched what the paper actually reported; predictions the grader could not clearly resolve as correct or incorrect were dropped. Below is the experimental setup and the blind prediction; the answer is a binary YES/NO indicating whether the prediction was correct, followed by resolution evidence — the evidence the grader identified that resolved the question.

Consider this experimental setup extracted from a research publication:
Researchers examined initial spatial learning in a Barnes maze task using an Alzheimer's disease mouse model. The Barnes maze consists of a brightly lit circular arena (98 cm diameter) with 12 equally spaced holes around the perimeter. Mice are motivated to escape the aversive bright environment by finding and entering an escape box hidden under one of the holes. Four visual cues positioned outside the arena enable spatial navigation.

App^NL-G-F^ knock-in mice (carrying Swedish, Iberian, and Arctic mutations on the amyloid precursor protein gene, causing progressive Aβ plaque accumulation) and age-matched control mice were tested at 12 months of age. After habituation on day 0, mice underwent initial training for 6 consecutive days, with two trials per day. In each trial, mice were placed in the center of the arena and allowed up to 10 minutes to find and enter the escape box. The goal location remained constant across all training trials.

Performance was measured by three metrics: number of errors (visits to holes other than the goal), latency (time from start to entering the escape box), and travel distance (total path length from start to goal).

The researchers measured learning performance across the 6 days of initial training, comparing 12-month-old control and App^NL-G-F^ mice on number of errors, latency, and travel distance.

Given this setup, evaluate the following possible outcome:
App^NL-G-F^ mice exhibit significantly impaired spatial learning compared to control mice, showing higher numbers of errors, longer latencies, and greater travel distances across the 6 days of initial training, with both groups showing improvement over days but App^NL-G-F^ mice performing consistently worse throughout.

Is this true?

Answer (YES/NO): NO